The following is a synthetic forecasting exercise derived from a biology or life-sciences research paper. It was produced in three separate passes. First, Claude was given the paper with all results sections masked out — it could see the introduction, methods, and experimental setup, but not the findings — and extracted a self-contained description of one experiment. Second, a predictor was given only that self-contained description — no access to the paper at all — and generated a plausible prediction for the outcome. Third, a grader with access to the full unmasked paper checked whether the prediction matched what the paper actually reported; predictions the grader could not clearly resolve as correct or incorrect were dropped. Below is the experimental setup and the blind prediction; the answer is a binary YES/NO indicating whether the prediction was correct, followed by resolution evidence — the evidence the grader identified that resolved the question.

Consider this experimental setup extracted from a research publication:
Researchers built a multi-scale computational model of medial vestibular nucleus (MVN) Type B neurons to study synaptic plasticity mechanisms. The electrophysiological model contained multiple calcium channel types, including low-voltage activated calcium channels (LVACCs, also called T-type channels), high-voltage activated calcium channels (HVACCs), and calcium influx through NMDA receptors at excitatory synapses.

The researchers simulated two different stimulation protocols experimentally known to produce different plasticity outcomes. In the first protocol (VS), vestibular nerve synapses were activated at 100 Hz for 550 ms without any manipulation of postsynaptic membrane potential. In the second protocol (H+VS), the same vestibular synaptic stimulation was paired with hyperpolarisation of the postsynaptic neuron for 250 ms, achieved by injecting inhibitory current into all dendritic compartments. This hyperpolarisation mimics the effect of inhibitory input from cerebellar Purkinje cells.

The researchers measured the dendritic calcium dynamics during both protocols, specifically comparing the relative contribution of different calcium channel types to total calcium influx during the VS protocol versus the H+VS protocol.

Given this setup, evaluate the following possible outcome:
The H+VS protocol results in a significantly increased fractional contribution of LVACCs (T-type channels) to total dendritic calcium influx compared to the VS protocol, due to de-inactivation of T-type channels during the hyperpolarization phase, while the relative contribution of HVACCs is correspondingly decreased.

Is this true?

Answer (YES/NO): YES